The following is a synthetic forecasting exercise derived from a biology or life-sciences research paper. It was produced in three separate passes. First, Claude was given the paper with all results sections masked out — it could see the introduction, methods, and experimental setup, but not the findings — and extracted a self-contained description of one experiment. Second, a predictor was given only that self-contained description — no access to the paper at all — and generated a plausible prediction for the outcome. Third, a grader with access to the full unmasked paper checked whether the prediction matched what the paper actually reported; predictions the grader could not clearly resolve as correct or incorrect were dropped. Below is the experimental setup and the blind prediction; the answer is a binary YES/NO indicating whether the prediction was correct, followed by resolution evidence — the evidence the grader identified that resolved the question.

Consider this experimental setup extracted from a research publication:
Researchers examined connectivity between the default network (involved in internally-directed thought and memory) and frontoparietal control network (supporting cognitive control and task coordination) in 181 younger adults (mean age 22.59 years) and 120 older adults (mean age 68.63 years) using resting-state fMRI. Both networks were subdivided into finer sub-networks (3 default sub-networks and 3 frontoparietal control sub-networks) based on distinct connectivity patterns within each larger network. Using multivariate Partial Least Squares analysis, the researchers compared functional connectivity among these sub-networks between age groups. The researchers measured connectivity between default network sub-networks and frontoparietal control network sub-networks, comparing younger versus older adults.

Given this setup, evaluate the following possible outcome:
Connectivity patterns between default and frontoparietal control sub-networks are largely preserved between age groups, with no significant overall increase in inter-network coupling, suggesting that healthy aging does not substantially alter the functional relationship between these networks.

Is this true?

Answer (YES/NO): NO